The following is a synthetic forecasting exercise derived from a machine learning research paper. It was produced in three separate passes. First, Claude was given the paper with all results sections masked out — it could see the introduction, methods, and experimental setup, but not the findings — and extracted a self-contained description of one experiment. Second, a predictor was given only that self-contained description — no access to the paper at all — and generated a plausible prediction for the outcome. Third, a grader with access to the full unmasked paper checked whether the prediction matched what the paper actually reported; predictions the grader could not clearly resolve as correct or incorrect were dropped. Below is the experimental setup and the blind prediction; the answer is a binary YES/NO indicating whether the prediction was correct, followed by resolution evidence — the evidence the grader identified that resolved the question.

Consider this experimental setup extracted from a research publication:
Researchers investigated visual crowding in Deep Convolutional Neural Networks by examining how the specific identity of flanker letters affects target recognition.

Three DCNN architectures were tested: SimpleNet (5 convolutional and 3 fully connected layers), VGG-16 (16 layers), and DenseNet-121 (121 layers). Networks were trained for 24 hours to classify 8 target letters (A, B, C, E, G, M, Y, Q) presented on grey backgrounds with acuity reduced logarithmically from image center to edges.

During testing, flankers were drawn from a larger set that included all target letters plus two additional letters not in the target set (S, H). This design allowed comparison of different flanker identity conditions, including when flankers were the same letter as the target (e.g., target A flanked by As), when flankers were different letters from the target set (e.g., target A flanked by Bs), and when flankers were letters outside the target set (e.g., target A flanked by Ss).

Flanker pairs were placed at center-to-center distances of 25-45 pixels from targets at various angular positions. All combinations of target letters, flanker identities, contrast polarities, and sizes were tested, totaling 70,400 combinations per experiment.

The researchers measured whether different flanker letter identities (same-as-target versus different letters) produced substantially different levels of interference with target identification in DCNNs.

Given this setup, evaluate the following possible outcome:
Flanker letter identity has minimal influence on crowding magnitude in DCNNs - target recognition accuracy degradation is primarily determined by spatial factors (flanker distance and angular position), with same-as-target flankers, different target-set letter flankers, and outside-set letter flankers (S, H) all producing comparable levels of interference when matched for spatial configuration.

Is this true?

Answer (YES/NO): NO